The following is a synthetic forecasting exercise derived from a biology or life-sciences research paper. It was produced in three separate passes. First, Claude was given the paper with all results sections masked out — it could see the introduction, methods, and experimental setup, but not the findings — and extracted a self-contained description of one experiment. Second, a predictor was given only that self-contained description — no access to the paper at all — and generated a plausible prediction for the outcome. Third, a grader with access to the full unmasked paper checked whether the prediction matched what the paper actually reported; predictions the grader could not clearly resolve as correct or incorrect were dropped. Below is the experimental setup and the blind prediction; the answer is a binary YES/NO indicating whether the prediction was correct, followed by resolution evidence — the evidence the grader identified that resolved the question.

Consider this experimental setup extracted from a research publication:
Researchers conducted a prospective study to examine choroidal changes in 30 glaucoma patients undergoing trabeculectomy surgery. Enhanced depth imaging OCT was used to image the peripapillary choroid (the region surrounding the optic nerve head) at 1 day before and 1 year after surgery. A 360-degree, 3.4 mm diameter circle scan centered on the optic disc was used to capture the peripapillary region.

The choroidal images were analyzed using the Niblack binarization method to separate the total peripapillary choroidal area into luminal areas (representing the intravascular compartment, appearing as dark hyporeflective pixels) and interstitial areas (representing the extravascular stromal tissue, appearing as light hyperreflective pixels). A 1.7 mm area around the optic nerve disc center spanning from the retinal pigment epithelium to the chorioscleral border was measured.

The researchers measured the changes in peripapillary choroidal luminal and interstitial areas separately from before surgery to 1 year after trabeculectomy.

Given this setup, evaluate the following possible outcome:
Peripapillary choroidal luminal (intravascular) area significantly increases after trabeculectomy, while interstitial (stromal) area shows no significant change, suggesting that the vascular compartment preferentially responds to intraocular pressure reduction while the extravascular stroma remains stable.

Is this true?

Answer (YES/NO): NO